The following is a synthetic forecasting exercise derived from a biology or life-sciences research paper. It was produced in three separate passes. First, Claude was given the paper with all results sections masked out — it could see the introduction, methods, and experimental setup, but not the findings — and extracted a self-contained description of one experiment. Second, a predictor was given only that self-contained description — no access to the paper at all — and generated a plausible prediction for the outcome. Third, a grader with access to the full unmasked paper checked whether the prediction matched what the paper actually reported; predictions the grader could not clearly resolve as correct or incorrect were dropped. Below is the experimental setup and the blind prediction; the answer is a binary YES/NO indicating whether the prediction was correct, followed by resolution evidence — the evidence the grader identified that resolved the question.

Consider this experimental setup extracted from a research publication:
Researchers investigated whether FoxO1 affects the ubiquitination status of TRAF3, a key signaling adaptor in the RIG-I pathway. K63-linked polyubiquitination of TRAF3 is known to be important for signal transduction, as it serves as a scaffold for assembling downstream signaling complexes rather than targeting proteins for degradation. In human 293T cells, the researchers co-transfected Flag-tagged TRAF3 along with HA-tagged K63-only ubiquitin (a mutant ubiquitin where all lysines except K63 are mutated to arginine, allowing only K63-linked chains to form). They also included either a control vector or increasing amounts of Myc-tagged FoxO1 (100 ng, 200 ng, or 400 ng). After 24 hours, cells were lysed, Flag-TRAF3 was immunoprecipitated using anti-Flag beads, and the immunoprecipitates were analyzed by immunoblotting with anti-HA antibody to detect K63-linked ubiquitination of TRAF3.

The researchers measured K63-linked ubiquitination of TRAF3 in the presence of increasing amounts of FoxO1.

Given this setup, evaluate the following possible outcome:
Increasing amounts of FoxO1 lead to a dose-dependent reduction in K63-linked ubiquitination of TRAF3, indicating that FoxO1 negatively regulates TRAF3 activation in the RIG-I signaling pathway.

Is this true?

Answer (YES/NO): YES